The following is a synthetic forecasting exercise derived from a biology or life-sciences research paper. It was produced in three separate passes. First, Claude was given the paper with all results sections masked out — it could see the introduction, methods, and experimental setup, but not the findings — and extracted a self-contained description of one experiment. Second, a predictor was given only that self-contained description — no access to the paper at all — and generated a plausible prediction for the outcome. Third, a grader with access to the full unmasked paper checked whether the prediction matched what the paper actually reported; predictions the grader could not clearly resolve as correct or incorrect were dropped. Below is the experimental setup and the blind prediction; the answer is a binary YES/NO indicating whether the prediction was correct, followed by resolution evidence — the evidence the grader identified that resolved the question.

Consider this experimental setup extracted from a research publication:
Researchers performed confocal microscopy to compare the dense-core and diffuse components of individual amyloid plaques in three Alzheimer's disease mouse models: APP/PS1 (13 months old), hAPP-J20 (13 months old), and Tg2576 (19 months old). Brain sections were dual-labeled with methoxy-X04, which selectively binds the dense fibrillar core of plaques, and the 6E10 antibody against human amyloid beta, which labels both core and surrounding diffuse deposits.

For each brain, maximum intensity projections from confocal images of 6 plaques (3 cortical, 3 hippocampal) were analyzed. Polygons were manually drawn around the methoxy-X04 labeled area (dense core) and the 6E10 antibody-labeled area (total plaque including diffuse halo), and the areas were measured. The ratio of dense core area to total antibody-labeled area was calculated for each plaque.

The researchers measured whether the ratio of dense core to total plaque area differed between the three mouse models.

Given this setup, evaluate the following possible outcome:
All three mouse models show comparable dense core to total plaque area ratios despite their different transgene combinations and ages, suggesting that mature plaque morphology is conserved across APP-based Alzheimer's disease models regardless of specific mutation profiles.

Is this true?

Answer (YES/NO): NO